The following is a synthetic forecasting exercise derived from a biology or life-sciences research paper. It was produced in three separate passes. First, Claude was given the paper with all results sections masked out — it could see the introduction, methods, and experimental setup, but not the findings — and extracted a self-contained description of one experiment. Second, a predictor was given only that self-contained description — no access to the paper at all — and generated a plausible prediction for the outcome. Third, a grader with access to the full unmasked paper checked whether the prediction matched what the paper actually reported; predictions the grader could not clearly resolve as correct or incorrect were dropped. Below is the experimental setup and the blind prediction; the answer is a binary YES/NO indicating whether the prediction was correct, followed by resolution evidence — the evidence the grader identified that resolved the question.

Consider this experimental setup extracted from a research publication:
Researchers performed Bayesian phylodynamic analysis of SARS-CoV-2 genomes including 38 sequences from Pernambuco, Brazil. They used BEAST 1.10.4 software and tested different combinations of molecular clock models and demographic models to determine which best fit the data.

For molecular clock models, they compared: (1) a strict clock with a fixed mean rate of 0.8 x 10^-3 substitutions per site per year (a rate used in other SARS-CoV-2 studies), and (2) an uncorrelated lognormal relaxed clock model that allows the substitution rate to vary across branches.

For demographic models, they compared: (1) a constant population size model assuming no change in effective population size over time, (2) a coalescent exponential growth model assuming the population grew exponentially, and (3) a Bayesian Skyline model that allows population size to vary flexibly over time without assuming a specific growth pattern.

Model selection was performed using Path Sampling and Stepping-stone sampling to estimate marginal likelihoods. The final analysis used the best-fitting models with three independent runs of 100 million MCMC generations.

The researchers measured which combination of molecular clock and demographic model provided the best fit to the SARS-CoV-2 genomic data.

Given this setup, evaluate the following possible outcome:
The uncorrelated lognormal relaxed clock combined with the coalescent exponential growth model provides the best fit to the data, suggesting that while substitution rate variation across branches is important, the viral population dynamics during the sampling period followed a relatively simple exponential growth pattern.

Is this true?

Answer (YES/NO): YES